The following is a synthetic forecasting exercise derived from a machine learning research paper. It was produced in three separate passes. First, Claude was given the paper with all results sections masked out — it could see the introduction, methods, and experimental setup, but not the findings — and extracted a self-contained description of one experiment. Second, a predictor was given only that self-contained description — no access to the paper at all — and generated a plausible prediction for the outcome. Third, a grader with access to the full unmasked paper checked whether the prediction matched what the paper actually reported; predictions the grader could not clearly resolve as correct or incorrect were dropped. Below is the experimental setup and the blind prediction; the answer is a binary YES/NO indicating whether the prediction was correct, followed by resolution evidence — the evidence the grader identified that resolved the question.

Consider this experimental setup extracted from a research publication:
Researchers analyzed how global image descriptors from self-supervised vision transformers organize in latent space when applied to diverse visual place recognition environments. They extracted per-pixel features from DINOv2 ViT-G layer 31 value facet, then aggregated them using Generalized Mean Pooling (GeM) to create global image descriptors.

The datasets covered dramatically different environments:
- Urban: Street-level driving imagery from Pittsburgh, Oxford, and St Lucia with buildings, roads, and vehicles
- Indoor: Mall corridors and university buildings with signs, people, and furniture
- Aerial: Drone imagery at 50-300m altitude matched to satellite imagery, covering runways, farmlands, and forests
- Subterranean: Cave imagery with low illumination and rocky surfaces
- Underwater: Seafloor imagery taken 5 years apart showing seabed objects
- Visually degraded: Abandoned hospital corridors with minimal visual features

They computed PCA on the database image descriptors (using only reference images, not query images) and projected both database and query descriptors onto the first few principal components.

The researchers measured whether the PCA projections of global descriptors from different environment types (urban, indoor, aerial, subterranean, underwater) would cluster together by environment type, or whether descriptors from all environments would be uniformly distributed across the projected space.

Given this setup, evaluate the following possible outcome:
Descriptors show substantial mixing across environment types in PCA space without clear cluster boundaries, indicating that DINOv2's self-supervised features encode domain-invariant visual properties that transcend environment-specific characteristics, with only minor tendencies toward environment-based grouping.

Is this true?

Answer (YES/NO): NO